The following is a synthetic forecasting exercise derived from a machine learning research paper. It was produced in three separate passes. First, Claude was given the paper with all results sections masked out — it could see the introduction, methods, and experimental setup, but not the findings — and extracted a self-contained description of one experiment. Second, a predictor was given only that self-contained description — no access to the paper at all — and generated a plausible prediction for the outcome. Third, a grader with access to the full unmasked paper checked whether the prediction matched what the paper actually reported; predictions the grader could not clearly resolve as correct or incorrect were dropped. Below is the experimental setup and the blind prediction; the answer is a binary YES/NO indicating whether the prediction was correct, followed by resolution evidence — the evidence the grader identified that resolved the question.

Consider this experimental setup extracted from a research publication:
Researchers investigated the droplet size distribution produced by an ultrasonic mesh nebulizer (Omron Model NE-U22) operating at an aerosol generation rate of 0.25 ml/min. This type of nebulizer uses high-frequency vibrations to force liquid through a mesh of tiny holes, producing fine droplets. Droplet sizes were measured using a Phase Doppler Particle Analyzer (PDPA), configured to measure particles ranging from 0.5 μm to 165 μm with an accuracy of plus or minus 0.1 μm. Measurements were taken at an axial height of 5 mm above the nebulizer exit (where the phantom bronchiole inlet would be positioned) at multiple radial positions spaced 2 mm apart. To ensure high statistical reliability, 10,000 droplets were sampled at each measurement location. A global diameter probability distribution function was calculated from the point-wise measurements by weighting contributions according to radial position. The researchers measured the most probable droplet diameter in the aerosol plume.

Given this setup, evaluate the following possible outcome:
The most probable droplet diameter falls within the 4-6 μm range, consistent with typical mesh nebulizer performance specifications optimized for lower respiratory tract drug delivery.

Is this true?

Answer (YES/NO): NO